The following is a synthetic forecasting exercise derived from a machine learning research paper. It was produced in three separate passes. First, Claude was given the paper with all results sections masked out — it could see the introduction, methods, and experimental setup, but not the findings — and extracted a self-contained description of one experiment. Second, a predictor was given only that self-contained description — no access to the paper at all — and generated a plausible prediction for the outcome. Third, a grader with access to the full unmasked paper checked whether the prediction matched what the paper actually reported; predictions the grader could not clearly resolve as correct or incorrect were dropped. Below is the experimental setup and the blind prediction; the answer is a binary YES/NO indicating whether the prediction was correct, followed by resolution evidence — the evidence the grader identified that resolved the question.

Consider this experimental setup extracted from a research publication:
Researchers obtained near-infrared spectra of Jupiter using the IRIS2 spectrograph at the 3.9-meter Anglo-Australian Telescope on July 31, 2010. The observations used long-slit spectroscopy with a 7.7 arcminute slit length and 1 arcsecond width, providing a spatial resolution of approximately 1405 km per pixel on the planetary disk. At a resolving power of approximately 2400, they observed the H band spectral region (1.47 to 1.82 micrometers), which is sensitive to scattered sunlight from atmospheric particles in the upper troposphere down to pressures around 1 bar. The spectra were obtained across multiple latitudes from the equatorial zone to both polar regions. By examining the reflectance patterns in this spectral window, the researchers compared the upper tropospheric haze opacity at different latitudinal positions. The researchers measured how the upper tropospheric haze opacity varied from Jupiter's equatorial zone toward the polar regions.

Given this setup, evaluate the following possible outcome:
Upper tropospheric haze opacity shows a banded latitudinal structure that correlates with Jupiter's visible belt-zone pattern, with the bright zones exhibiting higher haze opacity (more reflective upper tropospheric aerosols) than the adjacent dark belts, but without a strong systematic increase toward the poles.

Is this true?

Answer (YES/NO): NO